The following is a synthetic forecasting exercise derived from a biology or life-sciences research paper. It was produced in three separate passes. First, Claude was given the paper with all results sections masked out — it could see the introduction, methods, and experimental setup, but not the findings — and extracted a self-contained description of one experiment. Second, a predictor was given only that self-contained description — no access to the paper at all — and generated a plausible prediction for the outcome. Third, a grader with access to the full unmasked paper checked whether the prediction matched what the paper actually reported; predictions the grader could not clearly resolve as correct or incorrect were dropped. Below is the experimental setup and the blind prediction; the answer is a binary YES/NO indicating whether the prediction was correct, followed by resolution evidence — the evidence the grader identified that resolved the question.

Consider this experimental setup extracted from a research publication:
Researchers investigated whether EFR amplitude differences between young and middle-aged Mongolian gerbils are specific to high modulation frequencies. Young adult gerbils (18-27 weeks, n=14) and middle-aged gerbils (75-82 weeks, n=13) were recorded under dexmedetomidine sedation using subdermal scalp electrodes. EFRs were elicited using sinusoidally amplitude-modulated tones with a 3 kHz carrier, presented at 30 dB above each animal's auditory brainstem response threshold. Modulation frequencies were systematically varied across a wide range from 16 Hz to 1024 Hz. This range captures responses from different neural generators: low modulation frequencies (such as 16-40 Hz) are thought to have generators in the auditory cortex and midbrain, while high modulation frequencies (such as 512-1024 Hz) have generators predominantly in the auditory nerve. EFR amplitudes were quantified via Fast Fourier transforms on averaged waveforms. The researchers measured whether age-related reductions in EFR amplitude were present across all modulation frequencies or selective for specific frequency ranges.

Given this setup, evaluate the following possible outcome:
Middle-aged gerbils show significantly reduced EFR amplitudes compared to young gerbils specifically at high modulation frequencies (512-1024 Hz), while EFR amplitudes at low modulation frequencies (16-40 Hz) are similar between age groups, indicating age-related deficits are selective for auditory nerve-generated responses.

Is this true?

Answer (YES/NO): NO